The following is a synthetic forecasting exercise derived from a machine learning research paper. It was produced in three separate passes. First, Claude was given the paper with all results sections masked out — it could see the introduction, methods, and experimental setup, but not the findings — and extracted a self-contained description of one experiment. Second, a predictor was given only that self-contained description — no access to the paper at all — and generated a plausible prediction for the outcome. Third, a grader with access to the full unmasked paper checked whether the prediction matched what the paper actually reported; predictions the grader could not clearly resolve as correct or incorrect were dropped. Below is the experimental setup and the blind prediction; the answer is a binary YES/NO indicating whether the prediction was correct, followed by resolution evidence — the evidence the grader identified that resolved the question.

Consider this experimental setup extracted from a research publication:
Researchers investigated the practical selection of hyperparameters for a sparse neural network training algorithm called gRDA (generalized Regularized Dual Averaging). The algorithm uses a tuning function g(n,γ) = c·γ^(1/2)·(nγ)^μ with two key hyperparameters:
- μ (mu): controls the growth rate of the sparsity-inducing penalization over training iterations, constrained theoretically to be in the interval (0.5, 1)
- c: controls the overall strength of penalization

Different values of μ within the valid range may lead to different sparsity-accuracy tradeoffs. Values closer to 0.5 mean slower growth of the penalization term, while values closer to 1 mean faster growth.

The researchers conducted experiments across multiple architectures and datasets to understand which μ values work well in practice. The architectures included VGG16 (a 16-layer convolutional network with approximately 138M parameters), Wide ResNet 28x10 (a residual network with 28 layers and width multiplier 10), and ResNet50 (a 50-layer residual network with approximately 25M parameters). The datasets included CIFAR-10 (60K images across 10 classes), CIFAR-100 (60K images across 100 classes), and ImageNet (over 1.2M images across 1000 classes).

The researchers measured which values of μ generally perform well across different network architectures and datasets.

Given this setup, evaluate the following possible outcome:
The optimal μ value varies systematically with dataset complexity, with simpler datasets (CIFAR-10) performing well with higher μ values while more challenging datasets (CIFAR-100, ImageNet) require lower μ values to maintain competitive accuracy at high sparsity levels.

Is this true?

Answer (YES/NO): NO